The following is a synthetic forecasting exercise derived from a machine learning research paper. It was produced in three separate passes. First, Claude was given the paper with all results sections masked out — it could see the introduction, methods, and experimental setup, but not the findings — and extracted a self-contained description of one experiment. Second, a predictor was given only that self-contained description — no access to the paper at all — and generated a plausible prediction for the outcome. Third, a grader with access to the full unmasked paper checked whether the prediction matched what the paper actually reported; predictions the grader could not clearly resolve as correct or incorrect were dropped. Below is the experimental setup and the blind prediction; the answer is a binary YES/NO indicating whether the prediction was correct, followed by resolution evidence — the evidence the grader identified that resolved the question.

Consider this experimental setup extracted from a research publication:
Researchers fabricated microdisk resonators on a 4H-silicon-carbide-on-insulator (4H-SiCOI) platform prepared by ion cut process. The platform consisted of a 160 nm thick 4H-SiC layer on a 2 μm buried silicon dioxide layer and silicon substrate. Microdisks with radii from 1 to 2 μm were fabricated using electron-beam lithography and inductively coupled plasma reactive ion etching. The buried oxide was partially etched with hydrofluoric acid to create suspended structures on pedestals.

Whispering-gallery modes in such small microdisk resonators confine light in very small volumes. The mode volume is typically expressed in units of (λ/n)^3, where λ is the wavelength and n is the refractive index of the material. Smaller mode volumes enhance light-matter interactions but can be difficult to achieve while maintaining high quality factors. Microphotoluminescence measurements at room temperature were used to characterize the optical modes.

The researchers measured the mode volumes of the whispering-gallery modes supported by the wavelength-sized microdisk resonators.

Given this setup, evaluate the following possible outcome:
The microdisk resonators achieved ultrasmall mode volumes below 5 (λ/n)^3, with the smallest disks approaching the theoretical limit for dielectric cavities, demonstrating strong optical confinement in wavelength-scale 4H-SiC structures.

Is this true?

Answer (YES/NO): NO